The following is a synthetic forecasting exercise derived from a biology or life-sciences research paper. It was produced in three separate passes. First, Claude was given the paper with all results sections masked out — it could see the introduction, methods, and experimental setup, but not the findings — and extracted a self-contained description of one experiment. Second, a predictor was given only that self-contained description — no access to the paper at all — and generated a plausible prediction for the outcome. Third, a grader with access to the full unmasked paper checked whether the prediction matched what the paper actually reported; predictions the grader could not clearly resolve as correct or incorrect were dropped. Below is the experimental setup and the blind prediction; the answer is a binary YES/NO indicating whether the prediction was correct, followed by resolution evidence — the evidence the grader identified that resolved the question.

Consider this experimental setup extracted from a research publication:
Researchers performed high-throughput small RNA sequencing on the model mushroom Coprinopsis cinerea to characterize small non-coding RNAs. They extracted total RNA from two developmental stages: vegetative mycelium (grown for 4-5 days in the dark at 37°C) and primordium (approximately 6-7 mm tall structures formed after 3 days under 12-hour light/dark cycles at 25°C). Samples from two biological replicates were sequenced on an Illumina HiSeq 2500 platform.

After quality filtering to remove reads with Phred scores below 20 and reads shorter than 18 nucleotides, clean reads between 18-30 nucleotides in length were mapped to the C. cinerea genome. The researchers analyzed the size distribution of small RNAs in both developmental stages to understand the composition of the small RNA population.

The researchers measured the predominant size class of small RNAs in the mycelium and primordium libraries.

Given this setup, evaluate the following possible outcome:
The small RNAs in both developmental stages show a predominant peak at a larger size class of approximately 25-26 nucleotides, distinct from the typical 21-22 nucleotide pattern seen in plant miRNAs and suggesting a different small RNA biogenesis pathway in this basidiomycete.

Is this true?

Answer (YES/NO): NO